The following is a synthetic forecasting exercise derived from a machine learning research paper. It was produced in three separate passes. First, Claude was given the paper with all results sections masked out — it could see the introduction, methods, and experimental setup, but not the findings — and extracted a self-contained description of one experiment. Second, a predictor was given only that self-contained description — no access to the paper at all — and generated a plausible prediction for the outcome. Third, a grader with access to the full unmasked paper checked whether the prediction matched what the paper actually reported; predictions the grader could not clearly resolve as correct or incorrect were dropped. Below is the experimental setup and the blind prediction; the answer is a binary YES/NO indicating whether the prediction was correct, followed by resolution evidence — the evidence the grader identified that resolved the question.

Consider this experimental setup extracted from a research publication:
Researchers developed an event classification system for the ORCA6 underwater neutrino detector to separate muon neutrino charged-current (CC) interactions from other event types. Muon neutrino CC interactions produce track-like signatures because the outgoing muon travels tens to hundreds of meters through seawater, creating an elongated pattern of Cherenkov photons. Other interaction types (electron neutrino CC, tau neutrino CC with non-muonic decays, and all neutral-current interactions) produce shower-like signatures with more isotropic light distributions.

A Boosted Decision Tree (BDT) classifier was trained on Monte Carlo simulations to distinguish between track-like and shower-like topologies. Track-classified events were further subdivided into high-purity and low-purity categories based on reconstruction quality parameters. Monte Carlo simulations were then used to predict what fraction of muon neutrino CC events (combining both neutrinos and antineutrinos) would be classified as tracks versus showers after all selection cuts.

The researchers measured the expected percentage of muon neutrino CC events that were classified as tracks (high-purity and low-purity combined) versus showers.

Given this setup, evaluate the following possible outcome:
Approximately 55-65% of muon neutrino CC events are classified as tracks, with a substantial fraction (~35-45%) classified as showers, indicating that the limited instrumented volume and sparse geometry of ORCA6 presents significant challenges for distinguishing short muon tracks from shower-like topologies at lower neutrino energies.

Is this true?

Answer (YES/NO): NO